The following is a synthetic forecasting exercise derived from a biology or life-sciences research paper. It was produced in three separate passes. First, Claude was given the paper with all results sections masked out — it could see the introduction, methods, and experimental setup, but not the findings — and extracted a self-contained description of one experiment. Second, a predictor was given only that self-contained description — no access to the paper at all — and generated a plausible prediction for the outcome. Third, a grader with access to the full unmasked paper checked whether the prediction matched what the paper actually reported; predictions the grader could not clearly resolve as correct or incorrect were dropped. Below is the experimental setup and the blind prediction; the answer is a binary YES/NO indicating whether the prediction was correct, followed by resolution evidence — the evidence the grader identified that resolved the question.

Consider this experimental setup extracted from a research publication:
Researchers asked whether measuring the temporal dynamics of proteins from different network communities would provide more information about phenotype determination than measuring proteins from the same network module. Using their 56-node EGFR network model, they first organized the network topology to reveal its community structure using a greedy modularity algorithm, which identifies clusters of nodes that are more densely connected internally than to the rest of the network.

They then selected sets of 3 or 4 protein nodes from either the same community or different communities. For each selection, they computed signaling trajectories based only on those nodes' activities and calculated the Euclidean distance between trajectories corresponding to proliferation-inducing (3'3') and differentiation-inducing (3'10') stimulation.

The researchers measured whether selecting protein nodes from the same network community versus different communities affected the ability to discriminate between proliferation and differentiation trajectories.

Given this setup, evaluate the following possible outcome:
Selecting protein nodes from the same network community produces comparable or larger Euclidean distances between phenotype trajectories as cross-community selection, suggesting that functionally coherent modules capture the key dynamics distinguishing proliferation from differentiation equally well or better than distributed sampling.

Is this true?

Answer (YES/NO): NO